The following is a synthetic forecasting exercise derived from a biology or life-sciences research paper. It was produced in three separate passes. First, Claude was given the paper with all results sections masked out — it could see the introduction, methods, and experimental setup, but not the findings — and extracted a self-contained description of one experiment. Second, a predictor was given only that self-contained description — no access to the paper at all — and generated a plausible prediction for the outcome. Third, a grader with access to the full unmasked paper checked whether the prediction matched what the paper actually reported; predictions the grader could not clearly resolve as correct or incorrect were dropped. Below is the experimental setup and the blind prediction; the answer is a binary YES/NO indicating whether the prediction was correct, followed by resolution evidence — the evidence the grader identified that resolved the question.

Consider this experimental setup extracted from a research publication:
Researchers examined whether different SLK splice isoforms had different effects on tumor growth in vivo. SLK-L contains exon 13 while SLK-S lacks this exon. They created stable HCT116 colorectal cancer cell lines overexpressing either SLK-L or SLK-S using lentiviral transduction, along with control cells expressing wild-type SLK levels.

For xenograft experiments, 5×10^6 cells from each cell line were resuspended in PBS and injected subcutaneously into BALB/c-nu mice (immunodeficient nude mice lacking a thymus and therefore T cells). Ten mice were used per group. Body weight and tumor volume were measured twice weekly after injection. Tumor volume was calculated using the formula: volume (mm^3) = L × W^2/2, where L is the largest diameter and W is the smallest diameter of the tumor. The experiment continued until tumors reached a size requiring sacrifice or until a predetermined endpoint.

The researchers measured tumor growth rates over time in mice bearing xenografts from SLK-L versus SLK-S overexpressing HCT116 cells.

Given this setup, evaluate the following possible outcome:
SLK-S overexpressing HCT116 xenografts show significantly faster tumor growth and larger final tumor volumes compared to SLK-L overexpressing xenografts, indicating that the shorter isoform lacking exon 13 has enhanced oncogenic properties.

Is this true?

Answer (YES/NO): NO